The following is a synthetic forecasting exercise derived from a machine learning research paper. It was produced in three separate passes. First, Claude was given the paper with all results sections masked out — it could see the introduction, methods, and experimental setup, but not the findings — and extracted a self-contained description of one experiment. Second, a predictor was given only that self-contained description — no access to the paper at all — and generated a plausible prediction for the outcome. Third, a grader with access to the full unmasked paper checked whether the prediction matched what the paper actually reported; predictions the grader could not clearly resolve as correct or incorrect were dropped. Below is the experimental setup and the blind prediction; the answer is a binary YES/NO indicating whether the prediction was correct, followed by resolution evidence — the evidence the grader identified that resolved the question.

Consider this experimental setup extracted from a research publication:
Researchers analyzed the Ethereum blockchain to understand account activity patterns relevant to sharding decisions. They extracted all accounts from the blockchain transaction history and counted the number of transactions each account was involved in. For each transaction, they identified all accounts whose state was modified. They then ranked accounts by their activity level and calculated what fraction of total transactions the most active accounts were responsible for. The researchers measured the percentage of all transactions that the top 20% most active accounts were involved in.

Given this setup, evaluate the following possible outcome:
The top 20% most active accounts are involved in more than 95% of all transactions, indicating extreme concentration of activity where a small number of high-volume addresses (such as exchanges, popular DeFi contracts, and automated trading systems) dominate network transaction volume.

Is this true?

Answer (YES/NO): NO